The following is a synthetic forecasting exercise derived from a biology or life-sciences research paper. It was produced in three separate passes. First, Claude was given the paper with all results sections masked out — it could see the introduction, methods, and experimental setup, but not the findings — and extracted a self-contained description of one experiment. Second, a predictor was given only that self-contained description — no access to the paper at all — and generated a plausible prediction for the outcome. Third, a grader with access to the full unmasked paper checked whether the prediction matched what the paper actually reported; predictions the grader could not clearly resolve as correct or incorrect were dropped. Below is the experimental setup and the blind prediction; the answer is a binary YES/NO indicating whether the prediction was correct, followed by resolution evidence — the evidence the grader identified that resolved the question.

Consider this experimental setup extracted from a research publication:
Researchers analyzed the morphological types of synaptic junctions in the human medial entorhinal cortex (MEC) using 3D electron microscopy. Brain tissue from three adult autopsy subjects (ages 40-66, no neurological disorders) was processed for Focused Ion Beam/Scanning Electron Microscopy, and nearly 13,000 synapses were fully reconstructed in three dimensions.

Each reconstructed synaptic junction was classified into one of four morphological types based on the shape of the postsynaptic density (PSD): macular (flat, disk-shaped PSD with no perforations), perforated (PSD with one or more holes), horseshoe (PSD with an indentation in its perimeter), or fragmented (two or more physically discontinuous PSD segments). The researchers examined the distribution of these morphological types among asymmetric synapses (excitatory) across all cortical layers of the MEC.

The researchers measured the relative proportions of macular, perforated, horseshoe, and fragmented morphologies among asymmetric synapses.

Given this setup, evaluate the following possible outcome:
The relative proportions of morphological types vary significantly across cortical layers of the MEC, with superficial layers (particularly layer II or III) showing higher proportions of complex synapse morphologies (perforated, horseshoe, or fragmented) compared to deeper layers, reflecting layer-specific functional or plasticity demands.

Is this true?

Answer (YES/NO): NO